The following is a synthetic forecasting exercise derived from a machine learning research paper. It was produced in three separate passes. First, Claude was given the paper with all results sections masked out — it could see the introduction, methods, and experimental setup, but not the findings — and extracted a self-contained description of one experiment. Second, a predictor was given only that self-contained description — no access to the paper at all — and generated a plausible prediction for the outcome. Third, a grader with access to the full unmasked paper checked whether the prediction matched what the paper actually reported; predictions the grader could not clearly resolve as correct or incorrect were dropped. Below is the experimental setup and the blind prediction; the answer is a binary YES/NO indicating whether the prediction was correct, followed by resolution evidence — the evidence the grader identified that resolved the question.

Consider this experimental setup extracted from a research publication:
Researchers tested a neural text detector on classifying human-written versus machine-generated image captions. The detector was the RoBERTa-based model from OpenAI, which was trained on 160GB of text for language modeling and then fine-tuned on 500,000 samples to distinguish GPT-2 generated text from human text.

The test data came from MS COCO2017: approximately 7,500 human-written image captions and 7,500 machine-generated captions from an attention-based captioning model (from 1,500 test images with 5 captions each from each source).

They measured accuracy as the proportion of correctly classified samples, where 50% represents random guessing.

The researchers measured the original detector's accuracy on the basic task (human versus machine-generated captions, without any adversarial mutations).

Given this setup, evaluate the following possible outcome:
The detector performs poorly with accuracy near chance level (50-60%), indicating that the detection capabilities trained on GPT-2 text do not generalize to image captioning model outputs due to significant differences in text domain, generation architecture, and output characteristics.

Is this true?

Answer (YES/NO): YES